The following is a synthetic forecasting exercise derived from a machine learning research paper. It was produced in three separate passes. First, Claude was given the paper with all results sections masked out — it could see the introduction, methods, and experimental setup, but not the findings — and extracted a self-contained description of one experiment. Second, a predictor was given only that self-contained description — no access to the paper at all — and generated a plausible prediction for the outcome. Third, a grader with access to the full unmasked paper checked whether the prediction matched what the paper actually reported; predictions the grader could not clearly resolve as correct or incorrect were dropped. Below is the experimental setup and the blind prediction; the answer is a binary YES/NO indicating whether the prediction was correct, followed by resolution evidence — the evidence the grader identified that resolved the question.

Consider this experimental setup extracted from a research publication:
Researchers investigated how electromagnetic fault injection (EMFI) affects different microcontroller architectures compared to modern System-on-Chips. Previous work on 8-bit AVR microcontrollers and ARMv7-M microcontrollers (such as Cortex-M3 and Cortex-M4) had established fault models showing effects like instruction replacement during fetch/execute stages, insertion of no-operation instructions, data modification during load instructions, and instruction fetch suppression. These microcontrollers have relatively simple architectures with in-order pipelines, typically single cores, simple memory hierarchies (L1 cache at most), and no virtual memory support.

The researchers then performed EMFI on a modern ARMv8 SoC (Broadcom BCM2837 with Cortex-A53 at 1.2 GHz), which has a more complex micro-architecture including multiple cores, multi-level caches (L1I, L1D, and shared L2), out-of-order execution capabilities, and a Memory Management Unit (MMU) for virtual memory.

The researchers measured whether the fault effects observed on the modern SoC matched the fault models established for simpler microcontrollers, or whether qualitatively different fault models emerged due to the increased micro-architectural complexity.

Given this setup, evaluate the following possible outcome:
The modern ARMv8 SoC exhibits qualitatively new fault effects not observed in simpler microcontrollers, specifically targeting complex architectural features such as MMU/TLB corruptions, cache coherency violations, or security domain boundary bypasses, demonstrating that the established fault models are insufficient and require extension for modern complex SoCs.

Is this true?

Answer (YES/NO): YES